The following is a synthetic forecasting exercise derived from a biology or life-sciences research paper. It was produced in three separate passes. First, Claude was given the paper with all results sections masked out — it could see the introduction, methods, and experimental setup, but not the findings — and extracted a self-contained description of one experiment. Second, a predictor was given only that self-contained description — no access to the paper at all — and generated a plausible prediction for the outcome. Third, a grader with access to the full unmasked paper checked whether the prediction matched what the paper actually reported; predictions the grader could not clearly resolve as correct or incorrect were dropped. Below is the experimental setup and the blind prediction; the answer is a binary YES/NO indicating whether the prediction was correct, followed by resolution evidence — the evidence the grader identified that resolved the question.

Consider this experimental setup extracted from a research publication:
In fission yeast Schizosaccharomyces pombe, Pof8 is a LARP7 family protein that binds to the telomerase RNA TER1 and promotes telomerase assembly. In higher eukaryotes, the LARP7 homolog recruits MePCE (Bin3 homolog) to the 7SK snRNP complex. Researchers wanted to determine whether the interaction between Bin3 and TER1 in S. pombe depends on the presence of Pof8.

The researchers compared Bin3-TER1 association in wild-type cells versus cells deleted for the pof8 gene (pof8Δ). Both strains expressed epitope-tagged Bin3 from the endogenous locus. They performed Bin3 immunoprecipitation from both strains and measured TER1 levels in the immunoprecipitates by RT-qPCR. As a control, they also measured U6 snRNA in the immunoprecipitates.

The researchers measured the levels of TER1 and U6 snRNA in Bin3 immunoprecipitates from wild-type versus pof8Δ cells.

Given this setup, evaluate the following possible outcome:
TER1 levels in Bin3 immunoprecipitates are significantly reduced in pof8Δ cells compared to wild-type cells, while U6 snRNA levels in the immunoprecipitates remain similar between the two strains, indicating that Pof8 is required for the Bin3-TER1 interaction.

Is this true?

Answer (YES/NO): NO